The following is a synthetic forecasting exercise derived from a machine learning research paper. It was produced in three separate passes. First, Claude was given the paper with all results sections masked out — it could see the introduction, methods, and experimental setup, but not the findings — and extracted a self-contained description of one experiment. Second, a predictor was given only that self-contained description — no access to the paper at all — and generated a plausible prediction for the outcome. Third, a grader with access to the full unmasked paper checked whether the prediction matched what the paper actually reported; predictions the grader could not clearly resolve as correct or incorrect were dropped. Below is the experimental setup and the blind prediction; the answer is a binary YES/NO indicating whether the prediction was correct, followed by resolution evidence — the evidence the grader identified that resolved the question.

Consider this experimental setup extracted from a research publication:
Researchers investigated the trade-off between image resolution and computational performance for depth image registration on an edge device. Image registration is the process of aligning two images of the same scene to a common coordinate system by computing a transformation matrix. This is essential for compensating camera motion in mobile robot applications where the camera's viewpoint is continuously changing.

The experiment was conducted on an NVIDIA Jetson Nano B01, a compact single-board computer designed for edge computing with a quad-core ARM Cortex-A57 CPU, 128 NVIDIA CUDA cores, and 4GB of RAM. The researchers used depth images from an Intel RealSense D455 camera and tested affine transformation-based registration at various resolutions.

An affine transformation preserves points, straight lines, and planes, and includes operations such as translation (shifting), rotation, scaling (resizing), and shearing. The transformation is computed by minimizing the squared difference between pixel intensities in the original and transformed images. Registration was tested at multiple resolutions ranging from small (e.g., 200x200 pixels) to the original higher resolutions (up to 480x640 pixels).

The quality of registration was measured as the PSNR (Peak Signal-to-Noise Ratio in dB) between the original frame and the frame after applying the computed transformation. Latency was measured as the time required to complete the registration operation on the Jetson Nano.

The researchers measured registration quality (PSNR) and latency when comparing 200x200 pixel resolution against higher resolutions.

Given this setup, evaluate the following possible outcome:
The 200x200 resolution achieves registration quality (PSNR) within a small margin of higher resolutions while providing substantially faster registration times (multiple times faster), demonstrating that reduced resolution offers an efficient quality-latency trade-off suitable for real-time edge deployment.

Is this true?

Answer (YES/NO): NO